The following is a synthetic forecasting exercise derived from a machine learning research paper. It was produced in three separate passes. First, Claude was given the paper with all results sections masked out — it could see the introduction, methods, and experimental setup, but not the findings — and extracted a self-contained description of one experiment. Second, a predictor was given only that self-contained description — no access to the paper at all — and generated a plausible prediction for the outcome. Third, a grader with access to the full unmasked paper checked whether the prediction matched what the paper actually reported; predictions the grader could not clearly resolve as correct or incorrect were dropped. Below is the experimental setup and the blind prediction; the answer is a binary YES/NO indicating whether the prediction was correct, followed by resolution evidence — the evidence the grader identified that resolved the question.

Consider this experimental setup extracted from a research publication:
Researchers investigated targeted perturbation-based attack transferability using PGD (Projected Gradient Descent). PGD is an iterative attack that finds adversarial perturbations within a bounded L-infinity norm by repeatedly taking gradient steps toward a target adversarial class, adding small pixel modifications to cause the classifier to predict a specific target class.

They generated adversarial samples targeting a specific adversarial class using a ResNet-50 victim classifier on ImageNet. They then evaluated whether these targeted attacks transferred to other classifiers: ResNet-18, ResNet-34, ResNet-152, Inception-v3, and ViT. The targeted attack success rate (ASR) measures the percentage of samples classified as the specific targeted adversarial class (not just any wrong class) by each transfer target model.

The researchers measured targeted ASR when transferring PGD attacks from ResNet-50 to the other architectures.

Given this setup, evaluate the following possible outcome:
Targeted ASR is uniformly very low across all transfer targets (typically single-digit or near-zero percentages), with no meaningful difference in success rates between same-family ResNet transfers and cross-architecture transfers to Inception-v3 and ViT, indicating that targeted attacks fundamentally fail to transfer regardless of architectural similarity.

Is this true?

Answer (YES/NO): YES